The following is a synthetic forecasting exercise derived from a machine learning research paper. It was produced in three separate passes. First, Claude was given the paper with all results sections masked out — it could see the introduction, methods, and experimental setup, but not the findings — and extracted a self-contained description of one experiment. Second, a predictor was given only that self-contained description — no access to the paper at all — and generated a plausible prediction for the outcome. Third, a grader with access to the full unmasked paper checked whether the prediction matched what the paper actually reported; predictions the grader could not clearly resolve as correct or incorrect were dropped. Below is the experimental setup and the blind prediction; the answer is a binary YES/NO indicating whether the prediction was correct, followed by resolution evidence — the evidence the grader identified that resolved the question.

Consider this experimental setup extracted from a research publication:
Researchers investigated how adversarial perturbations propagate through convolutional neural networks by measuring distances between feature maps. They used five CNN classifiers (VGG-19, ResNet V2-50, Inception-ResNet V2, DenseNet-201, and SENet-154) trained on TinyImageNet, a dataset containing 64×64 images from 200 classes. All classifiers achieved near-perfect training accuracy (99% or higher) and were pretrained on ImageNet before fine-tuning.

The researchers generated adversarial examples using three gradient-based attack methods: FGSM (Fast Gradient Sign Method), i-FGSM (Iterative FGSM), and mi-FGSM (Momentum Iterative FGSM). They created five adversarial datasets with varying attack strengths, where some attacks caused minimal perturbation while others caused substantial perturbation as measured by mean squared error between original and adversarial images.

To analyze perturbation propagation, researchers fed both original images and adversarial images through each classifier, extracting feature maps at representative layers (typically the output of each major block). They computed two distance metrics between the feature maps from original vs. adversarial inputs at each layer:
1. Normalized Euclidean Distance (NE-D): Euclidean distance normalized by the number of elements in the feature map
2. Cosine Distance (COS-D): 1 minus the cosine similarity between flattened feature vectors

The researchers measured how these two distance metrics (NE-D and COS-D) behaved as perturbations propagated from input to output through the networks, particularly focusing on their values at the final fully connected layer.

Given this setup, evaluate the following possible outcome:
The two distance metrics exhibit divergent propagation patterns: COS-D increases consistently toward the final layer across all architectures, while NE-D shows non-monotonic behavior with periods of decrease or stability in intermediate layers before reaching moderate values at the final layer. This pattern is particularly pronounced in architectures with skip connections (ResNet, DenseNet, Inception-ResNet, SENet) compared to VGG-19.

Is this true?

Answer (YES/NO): NO